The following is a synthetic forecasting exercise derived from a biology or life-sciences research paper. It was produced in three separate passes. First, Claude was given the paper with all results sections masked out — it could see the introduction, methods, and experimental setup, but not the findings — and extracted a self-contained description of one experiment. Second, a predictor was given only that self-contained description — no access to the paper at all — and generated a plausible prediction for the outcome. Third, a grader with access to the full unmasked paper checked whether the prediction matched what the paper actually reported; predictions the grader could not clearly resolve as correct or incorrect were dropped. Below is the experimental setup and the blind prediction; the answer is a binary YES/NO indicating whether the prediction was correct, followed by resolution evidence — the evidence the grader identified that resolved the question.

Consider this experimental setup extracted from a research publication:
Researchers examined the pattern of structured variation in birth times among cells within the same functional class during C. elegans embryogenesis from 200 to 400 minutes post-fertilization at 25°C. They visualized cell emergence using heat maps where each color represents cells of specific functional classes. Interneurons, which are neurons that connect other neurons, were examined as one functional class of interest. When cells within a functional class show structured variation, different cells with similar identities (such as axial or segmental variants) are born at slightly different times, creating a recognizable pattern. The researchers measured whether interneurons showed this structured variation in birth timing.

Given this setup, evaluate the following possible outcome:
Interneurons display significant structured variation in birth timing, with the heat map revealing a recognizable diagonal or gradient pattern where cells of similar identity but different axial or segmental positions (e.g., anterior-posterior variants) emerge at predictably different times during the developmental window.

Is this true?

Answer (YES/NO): YES